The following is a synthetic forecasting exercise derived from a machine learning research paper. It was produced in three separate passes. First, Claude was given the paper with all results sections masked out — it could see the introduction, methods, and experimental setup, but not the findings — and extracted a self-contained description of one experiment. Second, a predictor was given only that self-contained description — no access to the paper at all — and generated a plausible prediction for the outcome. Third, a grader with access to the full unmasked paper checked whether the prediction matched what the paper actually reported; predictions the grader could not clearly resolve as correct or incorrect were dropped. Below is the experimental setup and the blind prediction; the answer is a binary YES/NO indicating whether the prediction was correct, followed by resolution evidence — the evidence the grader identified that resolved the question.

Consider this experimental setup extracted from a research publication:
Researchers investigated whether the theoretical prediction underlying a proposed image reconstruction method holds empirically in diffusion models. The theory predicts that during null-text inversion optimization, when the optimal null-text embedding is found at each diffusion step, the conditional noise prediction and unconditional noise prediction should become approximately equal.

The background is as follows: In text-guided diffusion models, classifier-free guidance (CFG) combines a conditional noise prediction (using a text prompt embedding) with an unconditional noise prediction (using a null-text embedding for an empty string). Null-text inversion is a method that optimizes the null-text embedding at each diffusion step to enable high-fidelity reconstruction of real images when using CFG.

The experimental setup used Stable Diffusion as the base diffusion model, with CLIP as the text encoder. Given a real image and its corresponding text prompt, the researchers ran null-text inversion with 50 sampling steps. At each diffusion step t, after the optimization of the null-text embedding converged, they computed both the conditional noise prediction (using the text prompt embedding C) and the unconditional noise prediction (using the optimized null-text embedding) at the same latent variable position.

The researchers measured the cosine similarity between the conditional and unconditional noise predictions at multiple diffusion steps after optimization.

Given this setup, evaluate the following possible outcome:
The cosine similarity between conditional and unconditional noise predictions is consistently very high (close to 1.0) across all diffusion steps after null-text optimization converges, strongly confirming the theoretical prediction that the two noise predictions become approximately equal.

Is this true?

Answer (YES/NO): NO